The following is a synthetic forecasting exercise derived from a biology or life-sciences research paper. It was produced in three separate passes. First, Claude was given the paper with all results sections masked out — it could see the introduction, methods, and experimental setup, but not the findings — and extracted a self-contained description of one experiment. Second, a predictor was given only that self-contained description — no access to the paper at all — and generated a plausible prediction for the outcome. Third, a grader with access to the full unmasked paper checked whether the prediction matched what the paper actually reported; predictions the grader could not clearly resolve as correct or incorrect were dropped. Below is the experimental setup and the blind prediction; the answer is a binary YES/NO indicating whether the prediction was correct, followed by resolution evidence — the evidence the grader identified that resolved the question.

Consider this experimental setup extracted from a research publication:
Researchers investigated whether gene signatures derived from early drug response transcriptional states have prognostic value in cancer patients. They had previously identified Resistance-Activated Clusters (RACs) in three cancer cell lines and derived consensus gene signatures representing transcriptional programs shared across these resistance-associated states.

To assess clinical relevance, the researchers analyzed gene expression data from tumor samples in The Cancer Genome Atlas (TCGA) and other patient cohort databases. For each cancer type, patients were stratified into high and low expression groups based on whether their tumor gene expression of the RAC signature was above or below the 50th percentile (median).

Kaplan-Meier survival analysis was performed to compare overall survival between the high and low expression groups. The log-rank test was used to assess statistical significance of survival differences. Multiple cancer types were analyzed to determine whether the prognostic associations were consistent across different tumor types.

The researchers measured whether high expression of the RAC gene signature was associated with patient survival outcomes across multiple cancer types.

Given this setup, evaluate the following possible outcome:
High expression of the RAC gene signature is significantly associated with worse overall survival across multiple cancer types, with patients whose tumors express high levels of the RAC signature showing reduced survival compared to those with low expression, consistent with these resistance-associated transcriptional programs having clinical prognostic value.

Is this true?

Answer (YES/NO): YES